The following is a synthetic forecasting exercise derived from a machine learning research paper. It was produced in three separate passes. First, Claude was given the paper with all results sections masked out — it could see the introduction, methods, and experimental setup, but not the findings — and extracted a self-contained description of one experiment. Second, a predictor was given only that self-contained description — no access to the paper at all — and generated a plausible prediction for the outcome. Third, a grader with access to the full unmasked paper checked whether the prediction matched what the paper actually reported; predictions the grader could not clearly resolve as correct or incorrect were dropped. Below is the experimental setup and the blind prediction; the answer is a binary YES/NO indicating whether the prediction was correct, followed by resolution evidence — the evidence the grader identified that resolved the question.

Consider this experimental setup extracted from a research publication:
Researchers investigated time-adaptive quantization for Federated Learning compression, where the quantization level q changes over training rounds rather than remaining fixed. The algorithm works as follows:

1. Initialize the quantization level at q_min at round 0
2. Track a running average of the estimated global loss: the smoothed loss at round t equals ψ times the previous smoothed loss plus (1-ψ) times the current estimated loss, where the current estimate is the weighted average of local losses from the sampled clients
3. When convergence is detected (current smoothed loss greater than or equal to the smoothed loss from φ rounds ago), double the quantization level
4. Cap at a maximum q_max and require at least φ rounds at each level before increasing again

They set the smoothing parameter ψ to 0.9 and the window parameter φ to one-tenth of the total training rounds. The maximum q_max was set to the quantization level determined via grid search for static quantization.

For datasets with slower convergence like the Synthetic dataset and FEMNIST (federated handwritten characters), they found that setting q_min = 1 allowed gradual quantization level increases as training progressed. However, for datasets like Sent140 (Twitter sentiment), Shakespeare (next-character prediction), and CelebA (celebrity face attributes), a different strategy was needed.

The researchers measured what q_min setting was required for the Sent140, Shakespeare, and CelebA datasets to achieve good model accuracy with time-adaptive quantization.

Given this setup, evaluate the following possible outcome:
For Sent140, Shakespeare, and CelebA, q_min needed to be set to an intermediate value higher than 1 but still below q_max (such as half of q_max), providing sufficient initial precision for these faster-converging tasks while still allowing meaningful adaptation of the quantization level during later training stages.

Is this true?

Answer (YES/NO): YES